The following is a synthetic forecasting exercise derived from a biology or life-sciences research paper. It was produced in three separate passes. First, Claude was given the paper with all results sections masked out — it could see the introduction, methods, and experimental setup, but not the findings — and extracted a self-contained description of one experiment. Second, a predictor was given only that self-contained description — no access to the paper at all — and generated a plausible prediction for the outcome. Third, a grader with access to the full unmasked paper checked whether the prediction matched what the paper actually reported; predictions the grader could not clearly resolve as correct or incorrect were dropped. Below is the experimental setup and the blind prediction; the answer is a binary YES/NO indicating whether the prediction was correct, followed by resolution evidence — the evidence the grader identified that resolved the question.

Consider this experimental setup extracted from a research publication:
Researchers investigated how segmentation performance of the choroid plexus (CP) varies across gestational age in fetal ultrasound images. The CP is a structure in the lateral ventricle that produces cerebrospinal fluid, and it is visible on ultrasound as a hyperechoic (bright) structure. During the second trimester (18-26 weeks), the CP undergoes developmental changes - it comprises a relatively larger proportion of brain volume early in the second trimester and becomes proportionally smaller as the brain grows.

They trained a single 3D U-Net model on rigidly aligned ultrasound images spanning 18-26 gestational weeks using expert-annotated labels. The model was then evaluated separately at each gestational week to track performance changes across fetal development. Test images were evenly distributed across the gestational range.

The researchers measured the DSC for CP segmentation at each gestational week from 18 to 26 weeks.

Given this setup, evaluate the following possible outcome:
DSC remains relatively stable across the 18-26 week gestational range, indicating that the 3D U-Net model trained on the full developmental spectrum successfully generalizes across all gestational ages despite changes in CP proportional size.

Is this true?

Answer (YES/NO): NO